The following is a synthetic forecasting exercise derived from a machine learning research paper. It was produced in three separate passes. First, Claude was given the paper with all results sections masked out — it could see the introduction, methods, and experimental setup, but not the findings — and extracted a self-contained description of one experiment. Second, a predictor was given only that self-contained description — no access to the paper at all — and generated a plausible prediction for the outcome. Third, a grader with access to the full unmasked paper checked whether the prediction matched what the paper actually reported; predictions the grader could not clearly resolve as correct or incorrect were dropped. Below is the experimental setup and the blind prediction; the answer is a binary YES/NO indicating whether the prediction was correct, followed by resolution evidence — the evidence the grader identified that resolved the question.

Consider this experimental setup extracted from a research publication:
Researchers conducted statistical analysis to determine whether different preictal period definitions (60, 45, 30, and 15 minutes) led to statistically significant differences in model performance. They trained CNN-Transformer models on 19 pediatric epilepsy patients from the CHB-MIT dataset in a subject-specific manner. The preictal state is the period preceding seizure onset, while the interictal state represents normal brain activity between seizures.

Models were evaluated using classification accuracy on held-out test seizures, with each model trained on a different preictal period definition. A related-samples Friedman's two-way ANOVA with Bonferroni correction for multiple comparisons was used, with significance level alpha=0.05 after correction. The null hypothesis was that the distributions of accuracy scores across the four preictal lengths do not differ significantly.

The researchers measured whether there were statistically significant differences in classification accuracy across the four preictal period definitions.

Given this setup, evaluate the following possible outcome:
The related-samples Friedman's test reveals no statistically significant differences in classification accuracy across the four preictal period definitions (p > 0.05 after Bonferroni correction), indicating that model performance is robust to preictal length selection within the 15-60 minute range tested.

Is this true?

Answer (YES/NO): NO